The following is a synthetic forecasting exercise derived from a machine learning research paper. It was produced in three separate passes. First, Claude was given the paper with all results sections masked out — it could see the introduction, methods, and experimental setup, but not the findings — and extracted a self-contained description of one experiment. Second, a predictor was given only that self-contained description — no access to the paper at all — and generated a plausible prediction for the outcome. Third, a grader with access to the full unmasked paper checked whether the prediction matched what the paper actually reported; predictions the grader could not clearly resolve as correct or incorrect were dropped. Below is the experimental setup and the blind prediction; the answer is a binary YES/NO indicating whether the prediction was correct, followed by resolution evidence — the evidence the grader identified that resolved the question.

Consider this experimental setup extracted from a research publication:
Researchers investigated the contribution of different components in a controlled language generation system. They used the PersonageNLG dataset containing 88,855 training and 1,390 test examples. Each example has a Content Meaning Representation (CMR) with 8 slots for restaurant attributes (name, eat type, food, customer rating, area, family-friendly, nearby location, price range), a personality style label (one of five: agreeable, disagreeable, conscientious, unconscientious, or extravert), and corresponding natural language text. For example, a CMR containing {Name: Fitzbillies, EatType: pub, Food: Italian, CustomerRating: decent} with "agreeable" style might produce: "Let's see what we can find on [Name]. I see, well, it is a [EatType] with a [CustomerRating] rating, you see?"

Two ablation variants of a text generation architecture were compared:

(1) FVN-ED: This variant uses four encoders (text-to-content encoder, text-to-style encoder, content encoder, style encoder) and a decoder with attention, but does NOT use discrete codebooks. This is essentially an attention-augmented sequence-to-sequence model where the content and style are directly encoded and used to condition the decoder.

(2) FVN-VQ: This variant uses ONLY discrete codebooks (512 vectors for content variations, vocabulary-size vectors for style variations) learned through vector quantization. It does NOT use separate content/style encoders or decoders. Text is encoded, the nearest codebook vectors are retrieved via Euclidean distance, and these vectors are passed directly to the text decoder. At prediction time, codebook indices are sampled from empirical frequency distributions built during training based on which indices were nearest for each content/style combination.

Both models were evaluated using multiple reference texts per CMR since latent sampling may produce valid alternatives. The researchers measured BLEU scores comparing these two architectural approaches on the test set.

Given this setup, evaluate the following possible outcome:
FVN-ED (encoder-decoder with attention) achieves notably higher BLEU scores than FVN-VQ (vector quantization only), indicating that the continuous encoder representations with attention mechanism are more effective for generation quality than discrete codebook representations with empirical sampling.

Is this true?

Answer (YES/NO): NO